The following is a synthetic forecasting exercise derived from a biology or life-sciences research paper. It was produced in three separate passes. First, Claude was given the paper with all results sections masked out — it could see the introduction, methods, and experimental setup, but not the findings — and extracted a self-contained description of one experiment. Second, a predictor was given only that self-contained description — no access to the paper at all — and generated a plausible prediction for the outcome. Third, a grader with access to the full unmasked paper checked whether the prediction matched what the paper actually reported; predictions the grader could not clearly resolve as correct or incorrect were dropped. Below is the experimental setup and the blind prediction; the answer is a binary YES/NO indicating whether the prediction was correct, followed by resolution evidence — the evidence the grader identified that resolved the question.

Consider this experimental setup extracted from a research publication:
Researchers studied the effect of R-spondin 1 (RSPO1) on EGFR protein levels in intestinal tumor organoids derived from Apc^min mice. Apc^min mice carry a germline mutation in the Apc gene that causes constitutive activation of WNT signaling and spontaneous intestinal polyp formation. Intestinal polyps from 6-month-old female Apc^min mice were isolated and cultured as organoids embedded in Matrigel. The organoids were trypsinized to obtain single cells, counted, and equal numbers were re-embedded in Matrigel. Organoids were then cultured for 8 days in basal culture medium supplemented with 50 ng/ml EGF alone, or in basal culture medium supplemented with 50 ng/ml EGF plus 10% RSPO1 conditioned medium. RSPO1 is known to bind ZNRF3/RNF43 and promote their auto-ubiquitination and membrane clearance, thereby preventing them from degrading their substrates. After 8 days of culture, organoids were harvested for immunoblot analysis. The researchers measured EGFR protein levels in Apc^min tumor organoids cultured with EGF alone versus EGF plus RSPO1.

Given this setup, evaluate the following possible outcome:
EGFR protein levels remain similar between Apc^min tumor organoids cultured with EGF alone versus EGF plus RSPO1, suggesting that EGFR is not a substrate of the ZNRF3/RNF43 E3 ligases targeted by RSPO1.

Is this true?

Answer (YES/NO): NO